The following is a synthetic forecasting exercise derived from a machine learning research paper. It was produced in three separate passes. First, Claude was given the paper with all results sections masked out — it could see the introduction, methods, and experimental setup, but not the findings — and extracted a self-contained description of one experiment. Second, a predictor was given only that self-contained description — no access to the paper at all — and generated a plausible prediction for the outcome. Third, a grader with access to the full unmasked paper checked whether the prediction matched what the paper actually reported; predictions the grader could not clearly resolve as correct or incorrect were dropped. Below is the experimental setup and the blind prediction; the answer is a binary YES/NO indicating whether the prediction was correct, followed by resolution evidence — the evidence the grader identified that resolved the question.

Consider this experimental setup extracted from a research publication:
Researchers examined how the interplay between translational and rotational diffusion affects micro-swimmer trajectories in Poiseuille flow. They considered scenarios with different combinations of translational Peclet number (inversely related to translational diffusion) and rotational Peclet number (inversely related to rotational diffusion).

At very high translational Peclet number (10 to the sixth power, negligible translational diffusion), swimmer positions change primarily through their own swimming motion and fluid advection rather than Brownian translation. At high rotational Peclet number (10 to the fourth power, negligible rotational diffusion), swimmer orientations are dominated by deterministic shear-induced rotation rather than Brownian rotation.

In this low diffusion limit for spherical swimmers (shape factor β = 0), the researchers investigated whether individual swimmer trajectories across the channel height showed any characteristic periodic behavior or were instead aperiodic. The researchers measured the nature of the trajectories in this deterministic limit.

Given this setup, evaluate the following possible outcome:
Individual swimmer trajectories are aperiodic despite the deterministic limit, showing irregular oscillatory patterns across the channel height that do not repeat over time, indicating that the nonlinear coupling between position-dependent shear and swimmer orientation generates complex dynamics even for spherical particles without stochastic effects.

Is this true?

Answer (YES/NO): NO